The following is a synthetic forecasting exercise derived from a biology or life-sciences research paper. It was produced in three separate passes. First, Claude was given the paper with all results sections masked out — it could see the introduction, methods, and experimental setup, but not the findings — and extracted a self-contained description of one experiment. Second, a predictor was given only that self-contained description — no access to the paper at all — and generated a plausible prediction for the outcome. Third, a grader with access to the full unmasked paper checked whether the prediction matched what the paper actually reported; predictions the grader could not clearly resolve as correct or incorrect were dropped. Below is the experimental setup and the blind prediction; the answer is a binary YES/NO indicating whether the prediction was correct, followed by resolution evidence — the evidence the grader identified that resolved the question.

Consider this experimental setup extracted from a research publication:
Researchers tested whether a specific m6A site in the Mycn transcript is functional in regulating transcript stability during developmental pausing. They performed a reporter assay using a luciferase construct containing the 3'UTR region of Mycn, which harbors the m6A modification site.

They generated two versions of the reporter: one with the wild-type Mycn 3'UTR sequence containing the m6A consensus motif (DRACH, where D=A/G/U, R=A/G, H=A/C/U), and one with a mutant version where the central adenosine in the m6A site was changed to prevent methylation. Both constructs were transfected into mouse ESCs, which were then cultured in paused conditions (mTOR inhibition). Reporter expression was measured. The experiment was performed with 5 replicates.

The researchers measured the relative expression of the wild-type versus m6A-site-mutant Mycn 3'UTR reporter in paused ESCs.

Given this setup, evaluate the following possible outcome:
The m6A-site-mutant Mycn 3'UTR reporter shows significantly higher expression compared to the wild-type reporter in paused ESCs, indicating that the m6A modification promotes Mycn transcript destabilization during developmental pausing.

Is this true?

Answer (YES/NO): YES